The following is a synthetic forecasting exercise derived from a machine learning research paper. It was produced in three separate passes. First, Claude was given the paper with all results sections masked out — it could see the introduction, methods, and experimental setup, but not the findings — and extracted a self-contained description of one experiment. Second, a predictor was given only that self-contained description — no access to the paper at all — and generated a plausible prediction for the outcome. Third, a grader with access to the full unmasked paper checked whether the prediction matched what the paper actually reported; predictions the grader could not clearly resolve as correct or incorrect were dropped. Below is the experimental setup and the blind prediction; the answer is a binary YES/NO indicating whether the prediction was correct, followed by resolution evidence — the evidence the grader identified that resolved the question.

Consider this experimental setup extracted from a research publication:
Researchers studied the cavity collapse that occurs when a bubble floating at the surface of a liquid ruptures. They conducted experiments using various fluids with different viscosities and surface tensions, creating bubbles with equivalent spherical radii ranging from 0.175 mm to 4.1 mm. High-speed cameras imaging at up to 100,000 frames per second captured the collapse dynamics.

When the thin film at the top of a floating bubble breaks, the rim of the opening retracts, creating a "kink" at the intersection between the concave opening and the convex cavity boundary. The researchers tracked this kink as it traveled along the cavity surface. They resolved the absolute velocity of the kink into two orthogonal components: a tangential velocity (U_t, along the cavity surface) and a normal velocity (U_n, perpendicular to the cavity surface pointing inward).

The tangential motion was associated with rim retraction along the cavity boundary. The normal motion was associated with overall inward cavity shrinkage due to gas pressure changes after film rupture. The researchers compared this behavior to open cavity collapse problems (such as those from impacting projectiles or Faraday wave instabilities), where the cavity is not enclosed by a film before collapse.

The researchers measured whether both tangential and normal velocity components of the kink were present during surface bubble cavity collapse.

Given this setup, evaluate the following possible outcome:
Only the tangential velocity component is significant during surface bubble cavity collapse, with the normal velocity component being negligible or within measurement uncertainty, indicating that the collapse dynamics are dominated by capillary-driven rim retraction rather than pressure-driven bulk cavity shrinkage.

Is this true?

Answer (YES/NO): NO